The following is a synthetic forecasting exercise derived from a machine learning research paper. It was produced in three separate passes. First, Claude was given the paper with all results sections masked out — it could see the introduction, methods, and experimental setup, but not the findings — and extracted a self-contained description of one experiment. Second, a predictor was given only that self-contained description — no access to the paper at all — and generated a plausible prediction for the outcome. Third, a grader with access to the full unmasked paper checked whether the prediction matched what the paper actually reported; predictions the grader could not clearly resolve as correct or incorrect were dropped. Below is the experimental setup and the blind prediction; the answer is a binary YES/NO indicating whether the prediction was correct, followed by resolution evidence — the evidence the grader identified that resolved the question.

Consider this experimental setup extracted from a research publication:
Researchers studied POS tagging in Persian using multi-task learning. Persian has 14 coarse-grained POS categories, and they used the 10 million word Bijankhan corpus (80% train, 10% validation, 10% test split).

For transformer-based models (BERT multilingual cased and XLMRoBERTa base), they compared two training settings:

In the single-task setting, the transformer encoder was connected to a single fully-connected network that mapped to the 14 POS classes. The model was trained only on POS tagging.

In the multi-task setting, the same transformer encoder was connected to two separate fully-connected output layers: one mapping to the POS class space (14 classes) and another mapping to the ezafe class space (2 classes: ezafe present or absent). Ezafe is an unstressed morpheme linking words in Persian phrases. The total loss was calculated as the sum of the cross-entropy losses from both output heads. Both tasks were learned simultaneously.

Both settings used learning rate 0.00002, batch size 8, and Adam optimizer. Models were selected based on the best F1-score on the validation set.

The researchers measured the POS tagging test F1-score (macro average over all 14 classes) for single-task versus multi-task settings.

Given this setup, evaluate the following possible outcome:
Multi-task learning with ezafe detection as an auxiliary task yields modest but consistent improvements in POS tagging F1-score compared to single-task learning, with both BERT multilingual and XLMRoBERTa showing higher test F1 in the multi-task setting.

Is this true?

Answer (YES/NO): NO